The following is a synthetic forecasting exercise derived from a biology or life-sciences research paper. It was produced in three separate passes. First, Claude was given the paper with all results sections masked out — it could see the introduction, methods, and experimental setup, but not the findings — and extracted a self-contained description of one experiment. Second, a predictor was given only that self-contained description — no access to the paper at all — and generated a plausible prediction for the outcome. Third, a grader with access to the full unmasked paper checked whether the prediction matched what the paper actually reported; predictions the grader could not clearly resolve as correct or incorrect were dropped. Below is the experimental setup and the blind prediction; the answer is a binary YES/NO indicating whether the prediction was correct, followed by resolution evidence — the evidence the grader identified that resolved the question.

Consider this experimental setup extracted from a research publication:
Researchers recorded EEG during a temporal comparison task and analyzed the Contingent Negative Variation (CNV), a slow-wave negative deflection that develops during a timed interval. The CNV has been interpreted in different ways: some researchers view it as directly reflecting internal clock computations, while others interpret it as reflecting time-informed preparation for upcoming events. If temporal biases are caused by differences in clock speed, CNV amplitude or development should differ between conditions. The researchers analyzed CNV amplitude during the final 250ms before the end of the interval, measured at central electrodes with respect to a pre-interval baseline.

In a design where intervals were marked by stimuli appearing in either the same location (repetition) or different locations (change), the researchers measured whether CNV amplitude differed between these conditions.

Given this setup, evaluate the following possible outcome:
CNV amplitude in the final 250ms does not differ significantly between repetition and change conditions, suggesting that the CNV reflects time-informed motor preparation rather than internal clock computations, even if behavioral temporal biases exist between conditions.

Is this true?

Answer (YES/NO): YES